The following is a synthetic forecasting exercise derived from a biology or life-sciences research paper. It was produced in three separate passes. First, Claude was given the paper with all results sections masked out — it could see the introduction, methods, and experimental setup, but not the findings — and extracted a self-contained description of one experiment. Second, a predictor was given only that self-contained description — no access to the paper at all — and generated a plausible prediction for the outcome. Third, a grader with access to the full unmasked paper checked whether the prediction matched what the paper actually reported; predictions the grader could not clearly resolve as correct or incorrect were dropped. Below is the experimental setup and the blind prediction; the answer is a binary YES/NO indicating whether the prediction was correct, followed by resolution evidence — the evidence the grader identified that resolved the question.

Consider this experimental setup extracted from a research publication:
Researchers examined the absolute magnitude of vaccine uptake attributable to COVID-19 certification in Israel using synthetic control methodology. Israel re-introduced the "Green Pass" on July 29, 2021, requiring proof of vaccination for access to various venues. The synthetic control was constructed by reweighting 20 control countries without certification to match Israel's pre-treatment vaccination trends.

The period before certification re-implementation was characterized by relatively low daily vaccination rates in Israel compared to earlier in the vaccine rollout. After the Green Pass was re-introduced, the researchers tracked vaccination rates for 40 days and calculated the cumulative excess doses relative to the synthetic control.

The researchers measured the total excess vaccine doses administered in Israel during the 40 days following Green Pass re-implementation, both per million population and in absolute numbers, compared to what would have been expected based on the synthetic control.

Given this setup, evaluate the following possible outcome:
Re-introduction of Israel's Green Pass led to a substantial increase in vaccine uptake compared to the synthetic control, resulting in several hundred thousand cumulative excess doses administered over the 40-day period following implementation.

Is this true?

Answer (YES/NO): NO